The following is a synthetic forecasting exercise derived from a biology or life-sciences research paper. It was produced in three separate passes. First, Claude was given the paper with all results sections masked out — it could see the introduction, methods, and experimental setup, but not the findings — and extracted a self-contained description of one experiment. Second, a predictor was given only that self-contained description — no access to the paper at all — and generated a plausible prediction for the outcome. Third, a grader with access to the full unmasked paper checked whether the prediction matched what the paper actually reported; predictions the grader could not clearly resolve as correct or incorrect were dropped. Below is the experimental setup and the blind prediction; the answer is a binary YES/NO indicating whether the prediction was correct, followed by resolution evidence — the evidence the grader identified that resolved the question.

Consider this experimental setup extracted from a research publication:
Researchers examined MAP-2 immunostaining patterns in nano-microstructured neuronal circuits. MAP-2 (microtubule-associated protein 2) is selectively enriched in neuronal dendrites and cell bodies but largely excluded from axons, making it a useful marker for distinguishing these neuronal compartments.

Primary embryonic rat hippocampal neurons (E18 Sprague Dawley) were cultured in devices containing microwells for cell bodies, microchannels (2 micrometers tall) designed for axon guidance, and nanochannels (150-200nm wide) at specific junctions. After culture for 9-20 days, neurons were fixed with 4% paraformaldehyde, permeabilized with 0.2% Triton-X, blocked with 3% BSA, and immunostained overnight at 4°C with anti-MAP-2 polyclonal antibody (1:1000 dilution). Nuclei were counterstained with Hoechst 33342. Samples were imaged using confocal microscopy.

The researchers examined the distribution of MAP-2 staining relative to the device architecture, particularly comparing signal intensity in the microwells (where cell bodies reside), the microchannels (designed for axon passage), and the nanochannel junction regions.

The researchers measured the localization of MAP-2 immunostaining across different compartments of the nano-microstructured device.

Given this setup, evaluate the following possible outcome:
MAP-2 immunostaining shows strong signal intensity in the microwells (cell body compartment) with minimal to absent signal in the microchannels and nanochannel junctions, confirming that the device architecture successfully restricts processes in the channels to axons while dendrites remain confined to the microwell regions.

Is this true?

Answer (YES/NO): NO